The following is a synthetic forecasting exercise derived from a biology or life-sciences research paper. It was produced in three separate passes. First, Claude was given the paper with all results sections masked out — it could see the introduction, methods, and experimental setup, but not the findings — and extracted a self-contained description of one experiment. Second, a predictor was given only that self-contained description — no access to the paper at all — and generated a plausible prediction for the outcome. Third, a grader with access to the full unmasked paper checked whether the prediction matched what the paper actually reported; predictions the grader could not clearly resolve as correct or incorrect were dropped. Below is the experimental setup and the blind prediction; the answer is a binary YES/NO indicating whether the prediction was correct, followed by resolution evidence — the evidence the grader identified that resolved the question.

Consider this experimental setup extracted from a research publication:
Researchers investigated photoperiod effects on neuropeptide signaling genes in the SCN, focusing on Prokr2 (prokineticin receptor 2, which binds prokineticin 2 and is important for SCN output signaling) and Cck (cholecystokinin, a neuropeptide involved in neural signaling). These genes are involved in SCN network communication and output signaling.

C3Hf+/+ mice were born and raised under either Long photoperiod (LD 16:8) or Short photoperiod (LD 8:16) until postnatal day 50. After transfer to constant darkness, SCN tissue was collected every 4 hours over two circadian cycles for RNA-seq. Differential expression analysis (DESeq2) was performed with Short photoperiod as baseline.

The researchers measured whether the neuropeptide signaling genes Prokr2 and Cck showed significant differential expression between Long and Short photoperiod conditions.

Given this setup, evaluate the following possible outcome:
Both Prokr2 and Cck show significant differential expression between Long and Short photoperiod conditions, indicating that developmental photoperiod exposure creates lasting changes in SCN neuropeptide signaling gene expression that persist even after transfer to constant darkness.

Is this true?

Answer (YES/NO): YES